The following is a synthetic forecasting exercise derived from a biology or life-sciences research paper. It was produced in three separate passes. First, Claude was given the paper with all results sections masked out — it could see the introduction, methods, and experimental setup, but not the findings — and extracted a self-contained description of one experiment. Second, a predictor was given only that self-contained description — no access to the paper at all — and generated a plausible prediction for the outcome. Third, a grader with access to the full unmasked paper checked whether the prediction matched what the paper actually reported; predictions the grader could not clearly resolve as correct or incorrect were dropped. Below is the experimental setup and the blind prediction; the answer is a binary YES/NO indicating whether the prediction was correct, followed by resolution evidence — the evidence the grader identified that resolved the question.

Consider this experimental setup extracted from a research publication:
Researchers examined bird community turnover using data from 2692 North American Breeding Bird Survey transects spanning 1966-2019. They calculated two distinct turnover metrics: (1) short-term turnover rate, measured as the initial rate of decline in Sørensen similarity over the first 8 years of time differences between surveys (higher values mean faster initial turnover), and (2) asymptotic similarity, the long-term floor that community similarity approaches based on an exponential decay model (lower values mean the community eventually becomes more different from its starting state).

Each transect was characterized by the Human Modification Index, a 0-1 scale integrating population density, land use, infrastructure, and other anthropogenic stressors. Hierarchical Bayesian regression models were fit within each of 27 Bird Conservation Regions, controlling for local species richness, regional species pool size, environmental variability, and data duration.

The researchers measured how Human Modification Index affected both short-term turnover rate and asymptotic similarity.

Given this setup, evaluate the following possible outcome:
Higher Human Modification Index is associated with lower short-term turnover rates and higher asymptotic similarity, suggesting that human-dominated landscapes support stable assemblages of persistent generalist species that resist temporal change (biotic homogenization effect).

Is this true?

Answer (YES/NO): NO